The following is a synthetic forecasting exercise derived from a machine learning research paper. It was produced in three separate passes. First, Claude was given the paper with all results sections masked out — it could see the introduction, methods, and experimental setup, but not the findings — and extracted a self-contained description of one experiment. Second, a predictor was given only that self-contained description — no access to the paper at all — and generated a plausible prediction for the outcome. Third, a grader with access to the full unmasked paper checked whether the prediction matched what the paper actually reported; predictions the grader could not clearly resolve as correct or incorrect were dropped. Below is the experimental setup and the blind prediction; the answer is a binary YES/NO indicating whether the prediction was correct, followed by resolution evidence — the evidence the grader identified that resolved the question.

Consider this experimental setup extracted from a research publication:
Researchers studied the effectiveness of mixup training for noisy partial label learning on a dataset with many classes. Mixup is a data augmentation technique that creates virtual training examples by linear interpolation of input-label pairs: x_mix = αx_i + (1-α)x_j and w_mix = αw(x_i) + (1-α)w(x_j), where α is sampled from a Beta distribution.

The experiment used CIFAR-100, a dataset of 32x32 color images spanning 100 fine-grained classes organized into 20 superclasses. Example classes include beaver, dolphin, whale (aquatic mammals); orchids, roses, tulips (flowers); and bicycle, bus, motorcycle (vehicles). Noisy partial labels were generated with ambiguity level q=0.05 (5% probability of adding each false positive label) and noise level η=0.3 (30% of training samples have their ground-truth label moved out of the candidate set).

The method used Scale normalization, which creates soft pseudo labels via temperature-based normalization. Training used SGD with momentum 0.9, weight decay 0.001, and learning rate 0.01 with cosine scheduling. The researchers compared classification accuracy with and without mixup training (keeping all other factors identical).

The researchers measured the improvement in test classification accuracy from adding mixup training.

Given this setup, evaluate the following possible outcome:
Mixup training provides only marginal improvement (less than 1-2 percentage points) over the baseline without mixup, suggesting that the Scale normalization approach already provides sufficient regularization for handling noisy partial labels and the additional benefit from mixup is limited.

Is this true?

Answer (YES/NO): NO